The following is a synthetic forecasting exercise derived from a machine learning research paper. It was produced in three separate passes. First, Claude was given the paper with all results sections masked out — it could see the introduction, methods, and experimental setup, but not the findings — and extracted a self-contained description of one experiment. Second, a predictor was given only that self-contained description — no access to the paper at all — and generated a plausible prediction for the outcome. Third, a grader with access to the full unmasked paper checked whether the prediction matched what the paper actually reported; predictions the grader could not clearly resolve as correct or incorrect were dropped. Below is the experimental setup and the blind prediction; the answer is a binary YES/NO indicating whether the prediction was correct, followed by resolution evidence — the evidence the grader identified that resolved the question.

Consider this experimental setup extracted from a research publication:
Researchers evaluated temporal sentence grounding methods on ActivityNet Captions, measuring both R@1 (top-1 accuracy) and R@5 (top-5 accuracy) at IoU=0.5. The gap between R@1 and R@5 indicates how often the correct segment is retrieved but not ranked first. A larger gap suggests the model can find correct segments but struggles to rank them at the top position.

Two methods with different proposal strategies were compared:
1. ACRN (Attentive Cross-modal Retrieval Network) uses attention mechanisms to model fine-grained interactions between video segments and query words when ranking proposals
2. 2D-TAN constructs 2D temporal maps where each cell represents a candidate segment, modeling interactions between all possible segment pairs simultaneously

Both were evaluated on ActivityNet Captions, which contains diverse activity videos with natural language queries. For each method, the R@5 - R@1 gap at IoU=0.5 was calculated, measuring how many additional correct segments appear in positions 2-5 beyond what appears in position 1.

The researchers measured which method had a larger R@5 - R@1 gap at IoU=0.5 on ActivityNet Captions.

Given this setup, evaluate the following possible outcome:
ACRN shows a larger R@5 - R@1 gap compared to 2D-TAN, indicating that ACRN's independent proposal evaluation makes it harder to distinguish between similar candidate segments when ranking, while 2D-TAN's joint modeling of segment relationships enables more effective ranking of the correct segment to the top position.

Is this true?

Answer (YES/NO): NO